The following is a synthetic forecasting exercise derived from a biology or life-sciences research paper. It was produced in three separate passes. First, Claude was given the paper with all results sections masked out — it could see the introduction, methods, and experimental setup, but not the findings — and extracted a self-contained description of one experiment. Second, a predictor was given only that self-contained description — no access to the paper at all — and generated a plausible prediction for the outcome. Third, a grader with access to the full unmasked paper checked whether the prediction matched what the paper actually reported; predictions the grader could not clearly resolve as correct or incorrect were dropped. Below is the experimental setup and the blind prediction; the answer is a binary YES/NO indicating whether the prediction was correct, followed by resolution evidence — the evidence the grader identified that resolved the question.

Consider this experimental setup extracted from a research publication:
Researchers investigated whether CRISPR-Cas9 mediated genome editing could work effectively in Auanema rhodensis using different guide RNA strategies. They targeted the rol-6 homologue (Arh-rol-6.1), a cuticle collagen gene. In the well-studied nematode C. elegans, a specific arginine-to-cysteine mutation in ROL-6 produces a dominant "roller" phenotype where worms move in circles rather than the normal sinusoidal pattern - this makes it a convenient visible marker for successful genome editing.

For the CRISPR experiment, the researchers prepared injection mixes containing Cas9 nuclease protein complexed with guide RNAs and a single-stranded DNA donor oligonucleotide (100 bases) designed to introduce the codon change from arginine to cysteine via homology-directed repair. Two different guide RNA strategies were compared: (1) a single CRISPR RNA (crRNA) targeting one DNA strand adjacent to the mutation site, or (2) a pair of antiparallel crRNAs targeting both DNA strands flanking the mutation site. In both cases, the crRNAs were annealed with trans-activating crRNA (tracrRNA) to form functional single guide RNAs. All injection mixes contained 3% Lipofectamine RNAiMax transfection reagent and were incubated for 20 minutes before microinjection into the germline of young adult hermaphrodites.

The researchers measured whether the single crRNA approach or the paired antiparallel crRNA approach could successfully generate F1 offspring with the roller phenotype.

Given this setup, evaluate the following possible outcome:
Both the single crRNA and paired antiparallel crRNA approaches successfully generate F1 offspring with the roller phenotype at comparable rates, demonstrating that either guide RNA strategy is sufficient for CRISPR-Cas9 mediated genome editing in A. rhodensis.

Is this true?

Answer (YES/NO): NO